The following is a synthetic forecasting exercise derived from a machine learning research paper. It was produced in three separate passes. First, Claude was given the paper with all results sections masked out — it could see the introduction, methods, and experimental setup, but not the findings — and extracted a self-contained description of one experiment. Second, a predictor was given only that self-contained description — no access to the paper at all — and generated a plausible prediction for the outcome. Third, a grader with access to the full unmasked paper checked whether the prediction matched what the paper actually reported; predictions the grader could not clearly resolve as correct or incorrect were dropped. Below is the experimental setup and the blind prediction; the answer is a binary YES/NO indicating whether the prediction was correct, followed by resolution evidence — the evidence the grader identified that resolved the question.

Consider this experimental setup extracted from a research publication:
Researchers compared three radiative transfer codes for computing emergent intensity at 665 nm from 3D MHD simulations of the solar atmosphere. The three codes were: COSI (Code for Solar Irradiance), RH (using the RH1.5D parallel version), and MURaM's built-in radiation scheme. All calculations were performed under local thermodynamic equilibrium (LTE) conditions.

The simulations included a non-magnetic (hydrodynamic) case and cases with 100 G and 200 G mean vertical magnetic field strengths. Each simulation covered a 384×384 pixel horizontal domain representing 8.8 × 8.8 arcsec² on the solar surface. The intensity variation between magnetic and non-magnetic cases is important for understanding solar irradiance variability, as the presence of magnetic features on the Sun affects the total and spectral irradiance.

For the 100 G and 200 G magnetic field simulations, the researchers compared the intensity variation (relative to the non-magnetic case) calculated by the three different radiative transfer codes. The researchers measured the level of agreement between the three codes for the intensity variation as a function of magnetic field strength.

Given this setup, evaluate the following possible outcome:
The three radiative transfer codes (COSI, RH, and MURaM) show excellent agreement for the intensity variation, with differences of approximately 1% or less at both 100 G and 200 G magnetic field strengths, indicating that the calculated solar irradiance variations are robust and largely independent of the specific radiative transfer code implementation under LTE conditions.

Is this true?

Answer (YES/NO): NO